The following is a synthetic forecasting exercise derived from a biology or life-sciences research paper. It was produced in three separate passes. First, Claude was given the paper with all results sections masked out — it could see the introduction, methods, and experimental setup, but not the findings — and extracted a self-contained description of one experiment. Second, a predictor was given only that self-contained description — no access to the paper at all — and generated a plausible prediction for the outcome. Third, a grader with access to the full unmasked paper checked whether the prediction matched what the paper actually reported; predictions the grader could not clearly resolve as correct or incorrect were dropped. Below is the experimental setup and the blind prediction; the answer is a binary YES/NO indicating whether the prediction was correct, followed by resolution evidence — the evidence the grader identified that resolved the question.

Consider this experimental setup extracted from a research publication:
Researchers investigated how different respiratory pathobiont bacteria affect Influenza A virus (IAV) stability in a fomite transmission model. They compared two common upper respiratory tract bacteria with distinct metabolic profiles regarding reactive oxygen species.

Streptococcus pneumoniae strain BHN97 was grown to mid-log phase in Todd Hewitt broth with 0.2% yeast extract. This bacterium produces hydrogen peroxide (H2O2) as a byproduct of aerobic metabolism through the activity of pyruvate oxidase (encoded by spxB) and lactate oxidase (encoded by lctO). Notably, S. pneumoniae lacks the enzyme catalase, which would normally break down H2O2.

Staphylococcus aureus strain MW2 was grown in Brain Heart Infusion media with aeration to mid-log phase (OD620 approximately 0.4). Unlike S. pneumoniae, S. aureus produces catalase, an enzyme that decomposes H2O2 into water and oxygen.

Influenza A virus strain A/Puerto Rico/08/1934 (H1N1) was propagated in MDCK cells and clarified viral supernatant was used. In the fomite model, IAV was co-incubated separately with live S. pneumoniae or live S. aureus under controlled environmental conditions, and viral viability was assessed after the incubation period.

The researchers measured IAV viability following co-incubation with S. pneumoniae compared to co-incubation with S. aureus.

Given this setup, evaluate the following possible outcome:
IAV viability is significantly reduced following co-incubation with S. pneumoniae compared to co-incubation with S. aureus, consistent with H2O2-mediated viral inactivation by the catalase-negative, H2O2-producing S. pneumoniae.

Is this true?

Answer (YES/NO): YES